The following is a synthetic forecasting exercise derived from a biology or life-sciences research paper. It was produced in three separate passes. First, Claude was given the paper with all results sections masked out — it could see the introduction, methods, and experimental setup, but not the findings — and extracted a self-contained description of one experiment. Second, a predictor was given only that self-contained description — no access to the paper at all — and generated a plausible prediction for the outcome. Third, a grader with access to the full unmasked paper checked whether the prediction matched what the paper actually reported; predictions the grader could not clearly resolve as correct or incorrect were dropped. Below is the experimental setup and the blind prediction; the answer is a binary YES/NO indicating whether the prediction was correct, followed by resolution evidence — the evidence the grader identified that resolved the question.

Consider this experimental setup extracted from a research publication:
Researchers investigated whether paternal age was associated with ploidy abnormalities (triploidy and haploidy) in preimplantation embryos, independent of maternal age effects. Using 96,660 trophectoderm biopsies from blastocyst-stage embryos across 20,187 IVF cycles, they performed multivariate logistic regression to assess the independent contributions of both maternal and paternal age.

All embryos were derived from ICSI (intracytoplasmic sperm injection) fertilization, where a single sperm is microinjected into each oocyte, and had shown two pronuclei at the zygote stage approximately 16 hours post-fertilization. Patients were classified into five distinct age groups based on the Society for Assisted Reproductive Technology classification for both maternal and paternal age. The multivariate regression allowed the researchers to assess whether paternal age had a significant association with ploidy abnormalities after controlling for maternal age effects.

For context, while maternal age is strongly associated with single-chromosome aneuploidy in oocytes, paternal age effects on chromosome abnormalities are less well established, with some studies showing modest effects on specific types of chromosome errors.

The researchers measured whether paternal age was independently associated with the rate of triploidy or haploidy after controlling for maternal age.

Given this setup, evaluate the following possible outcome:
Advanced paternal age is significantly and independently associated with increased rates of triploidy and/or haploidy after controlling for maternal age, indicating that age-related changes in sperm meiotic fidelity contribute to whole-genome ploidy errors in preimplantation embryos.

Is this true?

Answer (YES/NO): NO